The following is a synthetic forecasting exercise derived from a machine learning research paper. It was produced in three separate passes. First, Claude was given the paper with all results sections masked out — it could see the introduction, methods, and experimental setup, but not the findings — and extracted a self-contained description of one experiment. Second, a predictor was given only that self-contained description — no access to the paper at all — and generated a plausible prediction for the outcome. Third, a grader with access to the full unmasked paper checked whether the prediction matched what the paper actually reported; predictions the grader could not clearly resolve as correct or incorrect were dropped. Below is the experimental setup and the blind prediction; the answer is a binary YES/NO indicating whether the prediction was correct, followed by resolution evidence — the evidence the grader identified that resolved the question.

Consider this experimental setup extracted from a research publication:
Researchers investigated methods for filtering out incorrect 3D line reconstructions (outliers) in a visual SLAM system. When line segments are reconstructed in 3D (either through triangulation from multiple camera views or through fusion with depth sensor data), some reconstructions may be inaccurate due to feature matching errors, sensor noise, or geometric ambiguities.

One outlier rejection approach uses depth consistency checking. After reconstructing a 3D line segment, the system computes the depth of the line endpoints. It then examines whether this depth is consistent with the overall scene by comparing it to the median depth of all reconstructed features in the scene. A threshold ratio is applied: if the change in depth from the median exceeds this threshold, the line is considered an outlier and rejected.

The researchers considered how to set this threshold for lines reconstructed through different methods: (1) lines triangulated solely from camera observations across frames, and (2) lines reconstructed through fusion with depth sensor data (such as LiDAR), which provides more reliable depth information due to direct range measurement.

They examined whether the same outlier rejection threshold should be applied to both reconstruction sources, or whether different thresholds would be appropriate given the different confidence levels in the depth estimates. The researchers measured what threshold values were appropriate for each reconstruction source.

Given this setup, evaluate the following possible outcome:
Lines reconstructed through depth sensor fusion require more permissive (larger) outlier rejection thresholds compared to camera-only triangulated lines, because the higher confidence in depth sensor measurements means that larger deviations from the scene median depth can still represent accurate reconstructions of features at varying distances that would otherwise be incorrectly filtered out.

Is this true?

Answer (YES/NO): YES